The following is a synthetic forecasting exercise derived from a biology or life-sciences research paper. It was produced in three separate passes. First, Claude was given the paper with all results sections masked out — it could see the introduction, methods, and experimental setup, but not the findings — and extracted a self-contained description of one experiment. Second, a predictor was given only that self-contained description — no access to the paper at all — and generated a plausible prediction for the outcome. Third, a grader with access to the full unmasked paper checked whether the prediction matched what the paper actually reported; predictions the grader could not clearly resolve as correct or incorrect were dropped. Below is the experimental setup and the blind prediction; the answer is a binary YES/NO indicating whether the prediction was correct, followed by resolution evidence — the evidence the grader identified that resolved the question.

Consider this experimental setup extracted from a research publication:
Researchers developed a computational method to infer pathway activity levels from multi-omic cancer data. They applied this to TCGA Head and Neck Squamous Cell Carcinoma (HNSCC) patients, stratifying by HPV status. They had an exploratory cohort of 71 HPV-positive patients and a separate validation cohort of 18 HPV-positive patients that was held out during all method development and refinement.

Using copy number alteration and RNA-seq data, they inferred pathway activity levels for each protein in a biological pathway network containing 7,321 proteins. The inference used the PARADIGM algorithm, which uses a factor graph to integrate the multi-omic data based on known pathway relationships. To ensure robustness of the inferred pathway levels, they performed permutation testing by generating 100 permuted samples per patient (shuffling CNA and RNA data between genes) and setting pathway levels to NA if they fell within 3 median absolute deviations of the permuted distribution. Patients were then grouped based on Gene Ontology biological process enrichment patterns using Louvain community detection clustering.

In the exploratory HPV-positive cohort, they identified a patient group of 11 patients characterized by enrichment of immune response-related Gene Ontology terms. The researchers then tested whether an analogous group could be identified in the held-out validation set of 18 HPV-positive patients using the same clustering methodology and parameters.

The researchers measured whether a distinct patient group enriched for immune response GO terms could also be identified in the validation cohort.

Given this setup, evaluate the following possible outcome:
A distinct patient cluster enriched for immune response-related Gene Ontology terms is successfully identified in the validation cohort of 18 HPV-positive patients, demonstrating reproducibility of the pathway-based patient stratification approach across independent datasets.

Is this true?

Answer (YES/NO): YES